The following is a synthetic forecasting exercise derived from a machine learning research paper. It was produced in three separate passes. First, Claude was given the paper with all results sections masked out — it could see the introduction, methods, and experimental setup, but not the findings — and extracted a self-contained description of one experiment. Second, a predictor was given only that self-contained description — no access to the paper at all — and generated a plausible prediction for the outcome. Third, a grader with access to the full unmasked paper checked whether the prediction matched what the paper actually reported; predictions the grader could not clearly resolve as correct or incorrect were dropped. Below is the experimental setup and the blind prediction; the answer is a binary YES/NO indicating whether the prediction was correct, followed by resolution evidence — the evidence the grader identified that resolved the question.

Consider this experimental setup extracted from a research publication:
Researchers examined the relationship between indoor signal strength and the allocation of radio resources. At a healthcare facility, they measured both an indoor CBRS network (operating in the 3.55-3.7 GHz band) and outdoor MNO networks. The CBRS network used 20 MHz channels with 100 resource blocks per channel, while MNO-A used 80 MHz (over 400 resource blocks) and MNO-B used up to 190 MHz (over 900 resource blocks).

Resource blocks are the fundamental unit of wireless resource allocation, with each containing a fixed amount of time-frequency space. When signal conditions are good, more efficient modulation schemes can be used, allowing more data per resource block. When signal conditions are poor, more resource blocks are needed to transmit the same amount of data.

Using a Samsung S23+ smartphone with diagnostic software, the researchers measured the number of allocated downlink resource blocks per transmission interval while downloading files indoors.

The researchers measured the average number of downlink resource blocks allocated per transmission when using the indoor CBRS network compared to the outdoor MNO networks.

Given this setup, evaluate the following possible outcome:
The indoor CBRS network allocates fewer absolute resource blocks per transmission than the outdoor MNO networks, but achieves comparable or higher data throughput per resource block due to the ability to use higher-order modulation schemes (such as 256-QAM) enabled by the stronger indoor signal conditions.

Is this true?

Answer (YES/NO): NO